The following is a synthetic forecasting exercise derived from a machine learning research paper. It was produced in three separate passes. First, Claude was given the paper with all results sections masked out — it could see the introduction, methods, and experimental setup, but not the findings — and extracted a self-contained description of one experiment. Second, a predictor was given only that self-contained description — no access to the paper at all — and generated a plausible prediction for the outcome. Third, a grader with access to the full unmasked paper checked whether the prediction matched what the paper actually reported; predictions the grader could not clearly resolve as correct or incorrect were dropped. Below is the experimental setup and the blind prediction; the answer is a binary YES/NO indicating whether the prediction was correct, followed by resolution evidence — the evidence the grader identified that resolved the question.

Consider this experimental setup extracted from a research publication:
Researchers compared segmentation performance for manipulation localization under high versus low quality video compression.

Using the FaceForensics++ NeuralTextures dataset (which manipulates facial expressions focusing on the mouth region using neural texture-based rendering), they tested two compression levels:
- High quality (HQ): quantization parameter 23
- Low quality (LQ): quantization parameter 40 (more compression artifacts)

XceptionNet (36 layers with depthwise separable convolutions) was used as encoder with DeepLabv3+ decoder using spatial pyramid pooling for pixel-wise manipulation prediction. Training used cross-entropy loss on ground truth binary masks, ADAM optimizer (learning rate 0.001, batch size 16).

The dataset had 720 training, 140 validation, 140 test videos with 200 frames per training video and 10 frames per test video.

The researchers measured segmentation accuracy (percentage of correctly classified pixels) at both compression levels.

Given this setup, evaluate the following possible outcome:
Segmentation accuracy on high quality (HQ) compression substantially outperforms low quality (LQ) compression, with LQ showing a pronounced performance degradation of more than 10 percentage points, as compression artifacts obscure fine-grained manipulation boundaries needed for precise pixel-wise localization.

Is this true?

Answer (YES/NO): NO